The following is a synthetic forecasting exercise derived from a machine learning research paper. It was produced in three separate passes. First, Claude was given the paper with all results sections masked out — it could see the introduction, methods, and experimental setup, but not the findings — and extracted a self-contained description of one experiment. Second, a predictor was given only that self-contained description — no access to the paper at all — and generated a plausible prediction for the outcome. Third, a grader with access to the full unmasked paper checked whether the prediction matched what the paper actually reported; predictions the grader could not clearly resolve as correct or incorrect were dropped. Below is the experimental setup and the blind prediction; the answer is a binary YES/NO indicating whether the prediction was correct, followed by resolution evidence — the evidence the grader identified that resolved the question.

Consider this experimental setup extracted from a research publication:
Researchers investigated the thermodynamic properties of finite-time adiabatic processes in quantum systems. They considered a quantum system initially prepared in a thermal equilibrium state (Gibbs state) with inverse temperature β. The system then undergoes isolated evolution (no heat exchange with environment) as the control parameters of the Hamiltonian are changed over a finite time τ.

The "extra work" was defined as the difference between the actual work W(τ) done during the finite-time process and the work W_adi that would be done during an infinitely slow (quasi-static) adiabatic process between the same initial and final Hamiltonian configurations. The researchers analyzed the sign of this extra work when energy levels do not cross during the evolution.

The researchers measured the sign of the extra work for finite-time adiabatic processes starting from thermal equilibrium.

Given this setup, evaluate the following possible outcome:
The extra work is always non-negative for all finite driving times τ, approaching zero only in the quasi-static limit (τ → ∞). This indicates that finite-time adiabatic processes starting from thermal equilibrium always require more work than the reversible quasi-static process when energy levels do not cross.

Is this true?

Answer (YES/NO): YES